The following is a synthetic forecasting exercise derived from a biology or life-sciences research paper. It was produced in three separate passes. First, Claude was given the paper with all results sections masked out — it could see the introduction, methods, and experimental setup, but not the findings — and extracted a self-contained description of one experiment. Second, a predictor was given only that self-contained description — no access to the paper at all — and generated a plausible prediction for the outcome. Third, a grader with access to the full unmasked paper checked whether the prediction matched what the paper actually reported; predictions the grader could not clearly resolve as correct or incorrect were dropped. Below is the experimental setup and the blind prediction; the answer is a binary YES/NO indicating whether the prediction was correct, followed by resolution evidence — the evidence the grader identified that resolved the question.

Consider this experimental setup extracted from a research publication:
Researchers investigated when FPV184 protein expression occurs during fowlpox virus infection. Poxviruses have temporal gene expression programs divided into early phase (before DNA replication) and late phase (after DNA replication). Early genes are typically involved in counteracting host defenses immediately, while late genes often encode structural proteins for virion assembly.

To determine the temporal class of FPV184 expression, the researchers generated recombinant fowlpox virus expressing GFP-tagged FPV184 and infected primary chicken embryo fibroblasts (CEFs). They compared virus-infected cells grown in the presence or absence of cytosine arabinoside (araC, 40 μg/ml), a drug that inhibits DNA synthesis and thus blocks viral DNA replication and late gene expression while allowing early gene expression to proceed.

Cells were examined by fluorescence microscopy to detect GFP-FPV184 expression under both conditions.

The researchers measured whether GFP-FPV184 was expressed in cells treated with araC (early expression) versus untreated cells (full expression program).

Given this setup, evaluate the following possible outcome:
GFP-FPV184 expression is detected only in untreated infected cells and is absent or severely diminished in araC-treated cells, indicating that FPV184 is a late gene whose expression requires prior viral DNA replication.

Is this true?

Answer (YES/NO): YES